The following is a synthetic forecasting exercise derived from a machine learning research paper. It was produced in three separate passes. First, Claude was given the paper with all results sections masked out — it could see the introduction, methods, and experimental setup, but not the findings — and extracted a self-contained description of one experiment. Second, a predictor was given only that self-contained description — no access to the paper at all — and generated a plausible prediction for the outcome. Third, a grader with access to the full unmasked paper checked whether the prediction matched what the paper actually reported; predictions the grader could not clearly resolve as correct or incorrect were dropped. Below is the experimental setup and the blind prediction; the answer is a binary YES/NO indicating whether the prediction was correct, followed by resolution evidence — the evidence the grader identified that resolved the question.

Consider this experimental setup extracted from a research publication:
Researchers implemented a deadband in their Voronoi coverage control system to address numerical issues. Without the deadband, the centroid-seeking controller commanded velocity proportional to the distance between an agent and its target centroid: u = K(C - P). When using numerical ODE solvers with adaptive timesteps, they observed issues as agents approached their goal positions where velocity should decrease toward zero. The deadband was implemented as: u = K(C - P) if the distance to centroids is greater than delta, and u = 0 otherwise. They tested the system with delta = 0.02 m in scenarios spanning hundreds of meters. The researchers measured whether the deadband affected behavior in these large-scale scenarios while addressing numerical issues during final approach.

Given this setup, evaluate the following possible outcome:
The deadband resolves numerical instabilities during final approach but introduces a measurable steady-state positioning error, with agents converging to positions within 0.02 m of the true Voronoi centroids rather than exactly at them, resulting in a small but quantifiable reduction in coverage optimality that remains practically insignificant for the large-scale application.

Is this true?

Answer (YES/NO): NO